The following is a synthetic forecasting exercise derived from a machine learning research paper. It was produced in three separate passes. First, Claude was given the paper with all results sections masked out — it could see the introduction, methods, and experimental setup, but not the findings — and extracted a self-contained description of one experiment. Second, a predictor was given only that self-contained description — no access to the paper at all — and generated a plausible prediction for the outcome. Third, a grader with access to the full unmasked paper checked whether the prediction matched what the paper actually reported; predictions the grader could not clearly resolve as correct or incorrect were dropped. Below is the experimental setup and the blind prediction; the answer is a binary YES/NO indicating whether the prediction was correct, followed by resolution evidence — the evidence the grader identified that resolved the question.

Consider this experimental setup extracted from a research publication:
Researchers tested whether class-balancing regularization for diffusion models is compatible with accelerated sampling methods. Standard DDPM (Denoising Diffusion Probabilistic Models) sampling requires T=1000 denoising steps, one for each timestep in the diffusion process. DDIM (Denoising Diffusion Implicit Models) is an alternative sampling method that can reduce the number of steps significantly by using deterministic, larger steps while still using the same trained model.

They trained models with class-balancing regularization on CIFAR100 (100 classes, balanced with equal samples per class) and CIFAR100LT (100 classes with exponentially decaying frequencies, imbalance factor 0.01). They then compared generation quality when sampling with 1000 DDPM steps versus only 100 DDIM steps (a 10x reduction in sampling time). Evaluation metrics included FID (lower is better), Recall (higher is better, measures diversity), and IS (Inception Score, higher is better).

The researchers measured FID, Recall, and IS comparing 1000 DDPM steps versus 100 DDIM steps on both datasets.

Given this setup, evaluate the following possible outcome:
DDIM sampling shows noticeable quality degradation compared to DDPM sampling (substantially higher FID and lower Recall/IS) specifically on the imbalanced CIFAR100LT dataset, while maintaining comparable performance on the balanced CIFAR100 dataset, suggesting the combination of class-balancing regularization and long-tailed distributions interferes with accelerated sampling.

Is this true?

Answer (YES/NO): NO